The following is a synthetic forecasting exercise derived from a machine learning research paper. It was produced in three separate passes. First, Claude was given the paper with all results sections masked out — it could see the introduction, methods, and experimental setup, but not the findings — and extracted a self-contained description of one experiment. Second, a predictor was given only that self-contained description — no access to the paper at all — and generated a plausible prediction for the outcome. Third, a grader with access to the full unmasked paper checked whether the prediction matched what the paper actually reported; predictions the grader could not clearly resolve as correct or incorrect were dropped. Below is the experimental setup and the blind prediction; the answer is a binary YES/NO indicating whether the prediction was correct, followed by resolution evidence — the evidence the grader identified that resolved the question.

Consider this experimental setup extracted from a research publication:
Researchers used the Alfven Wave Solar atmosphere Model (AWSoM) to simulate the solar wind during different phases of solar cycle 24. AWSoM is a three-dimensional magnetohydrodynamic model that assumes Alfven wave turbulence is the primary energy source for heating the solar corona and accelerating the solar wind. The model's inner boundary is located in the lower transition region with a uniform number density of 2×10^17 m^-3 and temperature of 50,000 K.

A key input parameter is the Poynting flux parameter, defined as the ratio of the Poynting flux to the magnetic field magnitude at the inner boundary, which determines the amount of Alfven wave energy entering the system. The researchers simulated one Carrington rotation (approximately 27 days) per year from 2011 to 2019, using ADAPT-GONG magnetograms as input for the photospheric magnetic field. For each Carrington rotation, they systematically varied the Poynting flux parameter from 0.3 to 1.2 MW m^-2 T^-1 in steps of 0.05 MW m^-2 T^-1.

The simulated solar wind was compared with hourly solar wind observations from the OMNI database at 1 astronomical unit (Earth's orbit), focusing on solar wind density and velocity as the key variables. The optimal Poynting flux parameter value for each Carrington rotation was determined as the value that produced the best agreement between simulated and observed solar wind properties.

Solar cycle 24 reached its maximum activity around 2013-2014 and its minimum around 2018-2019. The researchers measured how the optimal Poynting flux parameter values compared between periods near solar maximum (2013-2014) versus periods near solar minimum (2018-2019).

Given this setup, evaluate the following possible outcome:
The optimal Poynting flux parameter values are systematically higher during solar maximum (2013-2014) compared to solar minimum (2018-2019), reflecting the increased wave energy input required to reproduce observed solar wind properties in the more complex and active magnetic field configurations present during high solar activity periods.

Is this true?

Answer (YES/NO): NO